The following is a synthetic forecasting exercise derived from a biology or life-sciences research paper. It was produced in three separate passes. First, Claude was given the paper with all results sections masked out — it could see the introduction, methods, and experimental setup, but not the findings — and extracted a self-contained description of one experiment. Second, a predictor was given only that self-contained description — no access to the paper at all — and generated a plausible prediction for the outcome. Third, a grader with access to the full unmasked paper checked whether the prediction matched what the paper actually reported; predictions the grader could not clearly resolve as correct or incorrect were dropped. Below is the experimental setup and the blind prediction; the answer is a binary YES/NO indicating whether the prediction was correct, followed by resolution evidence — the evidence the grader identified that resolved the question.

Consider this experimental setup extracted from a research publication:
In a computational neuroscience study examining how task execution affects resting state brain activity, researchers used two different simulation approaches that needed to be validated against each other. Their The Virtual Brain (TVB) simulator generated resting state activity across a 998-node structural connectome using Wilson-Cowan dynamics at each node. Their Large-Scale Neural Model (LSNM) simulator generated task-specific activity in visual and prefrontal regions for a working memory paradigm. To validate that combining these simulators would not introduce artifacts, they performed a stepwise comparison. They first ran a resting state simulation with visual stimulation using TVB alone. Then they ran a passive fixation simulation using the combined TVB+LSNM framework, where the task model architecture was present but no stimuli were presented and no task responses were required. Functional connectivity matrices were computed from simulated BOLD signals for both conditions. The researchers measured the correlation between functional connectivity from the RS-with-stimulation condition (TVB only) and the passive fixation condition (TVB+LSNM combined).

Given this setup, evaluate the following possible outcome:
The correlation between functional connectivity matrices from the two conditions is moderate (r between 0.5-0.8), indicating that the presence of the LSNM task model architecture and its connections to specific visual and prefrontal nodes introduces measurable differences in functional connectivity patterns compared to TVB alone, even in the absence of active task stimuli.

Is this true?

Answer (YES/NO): NO